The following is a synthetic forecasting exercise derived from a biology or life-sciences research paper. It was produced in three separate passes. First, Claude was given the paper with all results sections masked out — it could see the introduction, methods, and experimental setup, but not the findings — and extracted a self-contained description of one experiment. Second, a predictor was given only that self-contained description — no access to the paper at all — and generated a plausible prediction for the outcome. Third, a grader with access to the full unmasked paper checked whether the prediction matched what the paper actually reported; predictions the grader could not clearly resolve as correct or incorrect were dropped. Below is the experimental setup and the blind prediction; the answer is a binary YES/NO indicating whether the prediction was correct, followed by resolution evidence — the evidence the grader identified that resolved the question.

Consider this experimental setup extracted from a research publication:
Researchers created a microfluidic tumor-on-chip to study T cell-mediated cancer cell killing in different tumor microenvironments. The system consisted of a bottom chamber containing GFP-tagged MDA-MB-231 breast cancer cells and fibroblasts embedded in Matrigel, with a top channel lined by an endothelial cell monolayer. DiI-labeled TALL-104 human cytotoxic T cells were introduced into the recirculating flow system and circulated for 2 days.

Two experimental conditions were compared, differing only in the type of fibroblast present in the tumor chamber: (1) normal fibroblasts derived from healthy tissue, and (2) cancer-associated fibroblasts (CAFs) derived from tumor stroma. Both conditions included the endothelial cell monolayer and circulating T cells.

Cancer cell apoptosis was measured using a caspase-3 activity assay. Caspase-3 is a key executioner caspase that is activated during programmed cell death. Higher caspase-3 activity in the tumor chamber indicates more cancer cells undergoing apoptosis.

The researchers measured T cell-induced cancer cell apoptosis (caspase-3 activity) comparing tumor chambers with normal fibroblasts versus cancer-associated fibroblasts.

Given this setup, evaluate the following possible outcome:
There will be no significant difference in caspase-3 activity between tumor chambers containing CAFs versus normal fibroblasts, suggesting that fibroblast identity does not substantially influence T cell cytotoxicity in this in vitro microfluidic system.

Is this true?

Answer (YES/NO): NO